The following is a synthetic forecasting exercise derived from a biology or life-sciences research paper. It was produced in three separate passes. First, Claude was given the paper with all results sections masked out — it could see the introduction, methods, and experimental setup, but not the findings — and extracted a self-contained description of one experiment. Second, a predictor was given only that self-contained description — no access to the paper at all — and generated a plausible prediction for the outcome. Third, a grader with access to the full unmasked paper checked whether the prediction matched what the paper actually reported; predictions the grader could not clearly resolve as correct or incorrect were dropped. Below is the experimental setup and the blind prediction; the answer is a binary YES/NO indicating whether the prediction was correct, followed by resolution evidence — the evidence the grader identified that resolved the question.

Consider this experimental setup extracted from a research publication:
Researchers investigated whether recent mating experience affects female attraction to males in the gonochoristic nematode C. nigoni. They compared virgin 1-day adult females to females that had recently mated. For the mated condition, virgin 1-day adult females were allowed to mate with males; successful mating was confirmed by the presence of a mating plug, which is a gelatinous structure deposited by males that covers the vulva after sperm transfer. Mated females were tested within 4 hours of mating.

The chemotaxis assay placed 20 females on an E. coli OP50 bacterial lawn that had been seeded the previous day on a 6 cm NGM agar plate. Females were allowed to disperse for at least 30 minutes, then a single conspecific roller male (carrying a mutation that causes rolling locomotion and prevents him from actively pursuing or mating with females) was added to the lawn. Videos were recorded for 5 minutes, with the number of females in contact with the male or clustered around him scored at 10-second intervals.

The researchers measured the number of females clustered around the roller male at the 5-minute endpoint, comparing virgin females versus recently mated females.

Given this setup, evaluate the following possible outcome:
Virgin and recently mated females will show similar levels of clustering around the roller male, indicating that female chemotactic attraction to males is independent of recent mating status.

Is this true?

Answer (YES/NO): NO